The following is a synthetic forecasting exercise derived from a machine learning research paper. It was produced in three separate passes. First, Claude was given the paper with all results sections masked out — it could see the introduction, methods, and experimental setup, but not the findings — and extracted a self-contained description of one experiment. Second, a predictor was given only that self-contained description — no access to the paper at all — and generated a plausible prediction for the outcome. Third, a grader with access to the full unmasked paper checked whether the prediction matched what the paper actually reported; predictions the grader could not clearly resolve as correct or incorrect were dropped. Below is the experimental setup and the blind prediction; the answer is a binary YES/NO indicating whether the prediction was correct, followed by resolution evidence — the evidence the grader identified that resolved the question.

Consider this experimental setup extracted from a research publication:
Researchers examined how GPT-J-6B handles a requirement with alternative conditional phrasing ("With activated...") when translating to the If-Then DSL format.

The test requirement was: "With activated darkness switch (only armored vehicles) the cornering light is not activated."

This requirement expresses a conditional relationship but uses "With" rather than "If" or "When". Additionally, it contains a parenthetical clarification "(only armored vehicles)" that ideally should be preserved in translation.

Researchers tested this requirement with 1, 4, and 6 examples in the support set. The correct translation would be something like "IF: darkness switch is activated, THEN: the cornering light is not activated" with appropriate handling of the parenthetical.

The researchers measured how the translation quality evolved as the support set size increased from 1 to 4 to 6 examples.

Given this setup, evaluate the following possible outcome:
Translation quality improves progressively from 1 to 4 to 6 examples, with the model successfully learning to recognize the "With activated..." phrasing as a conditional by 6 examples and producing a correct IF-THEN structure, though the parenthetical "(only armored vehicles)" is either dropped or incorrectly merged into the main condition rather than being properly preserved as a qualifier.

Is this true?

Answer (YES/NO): NO